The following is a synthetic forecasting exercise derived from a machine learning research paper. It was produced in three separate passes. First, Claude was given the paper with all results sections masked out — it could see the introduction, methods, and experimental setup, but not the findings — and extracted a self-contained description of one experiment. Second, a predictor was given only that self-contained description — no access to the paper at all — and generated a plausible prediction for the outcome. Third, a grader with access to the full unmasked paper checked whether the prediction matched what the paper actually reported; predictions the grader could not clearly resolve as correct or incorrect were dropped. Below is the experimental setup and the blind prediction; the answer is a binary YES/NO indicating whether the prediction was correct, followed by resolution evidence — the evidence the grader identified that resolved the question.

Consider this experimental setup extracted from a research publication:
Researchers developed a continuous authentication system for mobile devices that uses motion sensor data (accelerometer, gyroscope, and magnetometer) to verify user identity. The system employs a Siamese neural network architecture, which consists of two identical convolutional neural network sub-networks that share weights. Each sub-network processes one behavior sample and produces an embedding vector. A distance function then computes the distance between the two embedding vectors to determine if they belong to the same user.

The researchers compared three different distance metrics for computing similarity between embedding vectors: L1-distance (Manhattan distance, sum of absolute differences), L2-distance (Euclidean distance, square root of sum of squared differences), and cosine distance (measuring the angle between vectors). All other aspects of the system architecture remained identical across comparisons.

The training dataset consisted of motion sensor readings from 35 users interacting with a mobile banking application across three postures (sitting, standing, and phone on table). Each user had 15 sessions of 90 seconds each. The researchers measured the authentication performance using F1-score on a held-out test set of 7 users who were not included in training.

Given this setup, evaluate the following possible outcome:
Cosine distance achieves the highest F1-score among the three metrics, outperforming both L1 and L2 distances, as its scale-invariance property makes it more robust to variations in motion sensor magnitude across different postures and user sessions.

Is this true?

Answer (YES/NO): NO